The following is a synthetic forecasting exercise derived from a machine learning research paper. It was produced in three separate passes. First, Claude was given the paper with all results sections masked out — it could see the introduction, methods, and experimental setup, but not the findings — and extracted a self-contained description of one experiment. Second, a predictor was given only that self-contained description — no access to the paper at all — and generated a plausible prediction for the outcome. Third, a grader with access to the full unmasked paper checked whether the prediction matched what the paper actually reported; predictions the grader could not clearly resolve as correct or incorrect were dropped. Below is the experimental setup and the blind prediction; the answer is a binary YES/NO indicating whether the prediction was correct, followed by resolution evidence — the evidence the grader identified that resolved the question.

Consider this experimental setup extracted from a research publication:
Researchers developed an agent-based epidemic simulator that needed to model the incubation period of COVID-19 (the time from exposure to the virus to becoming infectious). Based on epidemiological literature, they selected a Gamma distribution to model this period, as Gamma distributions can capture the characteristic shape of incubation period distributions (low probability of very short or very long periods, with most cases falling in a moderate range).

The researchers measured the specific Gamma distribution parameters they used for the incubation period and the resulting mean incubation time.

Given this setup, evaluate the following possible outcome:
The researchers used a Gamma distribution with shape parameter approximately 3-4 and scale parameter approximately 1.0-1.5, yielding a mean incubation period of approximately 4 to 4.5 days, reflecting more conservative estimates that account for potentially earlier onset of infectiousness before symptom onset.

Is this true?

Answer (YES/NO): NO